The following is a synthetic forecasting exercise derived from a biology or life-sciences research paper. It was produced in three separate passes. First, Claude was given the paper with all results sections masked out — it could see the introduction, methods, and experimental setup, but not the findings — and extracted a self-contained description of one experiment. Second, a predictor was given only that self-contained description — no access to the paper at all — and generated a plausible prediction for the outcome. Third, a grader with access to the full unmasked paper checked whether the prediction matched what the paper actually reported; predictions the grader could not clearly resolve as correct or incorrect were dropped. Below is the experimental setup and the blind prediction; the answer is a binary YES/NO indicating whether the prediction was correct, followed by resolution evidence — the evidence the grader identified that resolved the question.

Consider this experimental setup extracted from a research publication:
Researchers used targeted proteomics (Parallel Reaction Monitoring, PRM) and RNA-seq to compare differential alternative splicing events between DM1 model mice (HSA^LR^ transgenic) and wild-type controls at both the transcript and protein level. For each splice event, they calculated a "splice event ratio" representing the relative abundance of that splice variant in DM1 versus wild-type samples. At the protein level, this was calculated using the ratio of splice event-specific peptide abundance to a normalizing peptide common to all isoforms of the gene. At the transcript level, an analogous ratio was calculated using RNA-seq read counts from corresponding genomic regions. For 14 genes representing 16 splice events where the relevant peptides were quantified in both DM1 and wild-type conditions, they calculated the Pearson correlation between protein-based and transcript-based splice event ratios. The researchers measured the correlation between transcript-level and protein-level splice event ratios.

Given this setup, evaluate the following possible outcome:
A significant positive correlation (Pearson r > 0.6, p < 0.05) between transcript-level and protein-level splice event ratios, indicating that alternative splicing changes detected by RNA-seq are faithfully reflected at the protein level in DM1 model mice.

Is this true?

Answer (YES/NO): YES